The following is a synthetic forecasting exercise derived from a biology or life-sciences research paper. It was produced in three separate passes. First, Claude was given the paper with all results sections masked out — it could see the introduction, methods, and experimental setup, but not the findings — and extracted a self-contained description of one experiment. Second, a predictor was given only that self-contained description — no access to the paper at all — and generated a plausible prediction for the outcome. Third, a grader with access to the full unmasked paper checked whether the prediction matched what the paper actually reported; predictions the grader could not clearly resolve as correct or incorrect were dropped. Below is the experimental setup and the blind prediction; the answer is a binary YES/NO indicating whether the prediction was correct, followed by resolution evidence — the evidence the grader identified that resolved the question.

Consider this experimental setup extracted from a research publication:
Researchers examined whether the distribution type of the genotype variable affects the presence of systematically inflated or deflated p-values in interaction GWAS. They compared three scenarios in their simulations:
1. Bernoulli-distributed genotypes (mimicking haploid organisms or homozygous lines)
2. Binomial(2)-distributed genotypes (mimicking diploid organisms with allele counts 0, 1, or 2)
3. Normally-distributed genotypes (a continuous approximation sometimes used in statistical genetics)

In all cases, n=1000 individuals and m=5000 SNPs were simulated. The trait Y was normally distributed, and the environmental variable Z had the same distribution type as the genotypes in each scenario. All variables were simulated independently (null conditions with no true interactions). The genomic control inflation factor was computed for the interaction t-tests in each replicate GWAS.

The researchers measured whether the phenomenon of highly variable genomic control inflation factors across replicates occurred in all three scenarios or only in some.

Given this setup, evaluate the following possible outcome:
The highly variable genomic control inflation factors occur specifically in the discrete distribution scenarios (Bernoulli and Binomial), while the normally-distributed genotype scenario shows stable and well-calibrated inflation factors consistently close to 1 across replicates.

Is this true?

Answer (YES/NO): NO